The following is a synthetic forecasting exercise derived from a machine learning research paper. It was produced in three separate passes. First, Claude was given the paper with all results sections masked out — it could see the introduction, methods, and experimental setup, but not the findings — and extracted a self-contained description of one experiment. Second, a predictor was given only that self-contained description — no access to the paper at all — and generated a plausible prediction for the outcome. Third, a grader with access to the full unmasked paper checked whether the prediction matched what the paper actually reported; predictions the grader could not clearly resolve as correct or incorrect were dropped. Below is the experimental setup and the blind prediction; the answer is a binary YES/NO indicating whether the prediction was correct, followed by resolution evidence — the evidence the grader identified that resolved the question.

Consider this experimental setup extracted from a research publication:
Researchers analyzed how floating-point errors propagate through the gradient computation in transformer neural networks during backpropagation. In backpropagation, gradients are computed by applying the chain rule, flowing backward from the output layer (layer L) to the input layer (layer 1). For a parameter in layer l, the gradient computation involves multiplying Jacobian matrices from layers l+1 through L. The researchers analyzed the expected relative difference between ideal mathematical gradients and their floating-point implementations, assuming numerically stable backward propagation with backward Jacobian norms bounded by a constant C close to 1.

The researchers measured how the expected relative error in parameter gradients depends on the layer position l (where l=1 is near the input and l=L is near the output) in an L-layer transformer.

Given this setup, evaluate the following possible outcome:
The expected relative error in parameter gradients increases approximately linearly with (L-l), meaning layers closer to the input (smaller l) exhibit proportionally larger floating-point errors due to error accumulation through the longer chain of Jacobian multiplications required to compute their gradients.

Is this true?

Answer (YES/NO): NO